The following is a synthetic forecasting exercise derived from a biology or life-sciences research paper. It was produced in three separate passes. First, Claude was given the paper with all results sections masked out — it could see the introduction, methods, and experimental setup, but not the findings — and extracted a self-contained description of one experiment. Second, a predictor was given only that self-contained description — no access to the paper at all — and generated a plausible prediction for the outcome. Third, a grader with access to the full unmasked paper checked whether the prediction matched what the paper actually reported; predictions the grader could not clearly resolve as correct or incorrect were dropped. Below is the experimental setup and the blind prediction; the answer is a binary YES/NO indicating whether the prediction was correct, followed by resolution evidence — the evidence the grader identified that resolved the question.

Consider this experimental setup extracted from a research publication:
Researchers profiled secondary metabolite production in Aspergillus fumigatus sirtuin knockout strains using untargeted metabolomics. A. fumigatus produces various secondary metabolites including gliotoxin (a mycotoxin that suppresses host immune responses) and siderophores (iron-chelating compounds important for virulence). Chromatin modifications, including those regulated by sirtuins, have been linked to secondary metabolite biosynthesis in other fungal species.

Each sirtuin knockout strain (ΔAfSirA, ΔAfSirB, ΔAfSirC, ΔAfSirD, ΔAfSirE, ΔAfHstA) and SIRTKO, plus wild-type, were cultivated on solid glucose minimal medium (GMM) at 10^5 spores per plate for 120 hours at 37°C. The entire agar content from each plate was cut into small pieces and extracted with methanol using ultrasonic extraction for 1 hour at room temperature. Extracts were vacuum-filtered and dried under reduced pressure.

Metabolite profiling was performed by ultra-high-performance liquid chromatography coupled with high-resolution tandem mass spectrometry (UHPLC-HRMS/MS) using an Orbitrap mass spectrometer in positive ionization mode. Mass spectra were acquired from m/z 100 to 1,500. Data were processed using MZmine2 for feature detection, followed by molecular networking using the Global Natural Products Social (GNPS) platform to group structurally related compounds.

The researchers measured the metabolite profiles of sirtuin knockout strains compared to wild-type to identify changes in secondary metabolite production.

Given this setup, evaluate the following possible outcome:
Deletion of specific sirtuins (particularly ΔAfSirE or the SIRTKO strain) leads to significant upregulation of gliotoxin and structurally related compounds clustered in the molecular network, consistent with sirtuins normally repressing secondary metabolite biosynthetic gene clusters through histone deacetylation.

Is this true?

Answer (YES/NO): NO